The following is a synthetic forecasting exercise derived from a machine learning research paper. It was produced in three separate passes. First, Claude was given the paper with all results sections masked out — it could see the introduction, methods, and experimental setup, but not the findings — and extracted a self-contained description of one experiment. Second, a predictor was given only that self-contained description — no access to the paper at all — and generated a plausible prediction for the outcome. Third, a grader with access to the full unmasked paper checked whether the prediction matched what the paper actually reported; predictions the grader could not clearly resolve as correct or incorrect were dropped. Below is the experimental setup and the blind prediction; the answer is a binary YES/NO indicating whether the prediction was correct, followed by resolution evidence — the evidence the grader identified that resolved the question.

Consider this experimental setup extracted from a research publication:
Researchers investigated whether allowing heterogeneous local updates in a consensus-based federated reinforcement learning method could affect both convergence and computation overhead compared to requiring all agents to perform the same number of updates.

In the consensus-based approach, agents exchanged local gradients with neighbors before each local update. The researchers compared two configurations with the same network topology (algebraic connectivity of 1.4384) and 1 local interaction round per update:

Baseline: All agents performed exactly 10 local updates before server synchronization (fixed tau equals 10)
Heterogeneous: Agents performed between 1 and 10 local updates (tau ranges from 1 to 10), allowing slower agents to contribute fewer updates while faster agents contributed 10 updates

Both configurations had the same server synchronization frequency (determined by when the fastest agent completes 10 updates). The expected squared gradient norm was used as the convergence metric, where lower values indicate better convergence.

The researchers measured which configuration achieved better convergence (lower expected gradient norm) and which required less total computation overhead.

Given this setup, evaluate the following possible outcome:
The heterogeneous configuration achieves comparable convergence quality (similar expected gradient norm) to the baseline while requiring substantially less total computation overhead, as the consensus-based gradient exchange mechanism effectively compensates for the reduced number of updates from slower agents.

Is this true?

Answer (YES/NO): NO